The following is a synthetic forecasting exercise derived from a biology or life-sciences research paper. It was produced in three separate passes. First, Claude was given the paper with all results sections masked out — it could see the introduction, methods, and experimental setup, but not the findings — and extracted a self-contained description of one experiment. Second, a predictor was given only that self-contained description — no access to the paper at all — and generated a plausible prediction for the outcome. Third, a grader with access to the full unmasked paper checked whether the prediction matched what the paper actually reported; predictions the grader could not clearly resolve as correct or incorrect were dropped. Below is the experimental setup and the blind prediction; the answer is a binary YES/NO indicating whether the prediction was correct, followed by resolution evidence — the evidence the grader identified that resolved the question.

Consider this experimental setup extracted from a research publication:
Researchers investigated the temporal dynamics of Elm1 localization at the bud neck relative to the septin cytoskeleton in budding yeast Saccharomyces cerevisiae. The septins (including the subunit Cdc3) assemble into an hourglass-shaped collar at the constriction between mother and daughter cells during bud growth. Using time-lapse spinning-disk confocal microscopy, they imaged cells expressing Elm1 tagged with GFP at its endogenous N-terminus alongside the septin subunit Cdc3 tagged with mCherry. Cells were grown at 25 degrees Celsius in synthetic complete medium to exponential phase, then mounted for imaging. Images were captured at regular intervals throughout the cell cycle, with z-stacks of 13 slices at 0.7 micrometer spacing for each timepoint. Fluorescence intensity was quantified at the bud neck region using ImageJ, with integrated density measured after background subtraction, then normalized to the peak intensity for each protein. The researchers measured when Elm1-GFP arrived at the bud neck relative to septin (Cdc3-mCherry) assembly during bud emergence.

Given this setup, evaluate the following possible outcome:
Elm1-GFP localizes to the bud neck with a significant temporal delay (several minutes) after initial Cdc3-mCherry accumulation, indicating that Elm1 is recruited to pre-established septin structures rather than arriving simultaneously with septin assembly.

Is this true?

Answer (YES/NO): YES